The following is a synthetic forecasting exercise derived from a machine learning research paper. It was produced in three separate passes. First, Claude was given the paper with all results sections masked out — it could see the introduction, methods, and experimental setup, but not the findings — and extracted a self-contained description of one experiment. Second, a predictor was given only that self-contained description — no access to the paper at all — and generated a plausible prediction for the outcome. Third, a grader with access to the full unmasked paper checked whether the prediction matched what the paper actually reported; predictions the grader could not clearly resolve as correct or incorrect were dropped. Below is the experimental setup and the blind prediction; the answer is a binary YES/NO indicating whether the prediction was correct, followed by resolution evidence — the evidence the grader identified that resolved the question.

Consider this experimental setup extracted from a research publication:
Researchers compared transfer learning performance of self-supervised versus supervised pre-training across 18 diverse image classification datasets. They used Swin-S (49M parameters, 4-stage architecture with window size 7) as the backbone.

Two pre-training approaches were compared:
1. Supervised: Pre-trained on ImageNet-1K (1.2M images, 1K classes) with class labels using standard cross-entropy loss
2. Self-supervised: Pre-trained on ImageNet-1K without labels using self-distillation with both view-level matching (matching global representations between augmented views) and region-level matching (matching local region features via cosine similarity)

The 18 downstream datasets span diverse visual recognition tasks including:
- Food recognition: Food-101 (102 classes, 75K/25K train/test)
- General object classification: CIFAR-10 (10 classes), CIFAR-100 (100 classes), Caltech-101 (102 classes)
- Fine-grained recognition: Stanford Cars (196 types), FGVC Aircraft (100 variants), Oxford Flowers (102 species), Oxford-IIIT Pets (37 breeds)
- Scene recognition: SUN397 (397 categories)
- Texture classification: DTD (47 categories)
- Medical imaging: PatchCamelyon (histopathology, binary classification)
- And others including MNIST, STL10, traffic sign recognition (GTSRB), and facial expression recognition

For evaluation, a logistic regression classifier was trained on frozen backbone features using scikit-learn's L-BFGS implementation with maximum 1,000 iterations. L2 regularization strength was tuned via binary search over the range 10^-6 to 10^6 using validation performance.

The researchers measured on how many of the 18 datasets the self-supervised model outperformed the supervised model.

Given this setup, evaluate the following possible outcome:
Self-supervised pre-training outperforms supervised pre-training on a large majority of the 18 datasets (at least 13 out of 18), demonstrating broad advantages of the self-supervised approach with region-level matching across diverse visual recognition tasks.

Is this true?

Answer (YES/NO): YES